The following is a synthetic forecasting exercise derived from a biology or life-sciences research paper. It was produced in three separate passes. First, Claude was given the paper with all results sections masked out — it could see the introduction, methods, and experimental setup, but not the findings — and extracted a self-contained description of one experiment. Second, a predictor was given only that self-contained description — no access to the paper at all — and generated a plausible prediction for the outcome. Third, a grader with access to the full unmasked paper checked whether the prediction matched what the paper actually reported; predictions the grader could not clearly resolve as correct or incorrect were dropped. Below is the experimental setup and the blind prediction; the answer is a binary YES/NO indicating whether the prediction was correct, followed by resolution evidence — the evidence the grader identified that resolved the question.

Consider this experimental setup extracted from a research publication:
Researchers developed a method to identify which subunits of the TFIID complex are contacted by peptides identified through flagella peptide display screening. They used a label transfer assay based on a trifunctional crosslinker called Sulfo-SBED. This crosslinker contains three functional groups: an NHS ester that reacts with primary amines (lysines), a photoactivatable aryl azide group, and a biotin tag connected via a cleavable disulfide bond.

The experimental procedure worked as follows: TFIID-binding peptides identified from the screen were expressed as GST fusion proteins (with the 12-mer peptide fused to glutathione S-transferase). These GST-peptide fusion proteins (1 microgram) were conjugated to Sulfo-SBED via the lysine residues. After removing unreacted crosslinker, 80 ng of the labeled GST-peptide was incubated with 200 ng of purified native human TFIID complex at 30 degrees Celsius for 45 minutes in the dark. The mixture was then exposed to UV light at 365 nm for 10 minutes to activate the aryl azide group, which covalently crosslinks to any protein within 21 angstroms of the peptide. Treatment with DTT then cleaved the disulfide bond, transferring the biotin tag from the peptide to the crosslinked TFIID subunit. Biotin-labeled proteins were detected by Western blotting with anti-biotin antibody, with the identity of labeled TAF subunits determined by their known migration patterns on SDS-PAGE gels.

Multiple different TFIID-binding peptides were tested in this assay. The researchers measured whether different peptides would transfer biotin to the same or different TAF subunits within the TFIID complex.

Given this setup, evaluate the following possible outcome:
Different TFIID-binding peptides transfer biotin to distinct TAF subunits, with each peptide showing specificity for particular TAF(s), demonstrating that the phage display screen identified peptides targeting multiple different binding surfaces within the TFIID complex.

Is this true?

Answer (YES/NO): YES